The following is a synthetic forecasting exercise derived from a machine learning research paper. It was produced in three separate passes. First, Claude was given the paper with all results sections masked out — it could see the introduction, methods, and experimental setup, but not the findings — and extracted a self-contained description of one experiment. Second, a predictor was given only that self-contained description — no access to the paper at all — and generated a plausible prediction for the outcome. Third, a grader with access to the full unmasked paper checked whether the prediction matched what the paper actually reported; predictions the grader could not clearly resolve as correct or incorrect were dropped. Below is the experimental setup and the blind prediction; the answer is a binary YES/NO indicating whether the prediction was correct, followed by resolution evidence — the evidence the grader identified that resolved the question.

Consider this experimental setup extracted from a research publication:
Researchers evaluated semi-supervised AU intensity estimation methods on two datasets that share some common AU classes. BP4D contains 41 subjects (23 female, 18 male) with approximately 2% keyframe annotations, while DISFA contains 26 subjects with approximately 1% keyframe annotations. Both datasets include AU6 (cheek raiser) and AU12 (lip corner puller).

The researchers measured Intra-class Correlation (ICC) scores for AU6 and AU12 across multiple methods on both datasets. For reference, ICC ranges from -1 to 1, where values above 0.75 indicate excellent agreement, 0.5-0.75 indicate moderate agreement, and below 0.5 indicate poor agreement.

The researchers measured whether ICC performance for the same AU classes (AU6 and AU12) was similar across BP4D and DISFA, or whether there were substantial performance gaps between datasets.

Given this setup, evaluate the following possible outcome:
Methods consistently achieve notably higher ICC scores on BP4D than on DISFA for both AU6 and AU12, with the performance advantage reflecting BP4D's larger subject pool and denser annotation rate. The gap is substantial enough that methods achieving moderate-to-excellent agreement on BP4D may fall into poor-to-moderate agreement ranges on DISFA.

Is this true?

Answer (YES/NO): YES